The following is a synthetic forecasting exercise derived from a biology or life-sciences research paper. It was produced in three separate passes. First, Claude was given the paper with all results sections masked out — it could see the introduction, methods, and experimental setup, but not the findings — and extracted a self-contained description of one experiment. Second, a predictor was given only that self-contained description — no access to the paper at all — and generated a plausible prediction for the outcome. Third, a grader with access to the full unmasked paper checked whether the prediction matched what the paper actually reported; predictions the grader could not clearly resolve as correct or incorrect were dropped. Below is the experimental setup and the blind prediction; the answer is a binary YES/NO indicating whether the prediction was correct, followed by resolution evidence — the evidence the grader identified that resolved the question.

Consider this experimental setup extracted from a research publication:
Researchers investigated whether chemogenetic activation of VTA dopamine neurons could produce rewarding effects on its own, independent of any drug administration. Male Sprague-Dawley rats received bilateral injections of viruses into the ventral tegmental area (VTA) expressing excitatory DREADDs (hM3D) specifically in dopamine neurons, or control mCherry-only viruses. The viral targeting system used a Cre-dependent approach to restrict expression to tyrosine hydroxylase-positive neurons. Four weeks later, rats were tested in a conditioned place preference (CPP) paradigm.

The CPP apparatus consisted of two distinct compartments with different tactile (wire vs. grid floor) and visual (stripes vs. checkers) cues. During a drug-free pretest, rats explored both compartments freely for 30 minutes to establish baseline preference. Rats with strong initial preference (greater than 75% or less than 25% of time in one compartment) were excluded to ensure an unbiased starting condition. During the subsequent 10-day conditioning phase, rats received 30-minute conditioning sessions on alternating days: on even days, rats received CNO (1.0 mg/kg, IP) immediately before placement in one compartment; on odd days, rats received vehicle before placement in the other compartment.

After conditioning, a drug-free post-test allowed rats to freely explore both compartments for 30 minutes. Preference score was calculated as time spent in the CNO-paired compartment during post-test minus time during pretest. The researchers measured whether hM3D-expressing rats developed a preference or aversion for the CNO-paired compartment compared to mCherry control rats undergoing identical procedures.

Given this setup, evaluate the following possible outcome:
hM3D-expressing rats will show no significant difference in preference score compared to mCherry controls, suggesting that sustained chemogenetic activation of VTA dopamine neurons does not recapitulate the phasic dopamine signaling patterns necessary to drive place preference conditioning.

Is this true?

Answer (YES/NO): NO